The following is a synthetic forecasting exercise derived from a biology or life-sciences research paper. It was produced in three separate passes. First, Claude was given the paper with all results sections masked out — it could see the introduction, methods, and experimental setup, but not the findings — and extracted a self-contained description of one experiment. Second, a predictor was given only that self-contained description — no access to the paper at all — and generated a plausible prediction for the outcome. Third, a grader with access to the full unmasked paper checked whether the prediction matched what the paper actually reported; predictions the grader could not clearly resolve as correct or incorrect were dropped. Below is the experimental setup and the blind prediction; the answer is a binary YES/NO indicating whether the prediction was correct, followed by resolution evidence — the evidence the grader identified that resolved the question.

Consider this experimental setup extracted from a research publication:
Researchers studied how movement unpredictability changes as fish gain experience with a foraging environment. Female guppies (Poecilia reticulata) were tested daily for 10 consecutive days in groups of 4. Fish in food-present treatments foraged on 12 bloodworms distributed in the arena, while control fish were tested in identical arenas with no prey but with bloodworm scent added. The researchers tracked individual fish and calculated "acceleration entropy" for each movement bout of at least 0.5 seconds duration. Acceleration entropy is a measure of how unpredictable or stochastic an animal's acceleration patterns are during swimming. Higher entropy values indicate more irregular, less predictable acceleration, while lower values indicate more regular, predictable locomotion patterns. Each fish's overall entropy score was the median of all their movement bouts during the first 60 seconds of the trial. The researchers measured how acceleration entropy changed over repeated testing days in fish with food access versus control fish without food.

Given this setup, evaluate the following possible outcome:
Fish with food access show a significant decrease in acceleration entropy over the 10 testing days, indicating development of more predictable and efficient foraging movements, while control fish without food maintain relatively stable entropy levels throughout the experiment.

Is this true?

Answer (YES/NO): NO